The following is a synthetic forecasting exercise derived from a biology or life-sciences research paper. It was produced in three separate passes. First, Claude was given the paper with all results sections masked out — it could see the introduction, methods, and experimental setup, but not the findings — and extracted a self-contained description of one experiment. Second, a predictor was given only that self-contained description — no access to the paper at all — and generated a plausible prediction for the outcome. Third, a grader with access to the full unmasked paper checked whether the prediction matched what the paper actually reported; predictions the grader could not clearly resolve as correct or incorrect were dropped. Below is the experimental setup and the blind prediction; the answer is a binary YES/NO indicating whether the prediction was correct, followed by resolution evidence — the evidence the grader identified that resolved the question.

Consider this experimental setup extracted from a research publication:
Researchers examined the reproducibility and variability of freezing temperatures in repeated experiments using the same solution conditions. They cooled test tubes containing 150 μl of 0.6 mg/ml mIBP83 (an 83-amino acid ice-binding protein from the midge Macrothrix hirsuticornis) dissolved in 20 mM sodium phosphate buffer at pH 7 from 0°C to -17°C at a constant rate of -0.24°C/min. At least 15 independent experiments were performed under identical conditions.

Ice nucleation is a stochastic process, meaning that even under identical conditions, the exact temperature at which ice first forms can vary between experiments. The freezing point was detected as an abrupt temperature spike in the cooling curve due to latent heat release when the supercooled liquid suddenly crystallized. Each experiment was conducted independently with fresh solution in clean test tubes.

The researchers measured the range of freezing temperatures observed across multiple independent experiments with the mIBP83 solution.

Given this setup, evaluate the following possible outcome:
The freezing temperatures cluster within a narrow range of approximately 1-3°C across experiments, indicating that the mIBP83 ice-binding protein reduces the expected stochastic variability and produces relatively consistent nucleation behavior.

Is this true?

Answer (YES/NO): NO